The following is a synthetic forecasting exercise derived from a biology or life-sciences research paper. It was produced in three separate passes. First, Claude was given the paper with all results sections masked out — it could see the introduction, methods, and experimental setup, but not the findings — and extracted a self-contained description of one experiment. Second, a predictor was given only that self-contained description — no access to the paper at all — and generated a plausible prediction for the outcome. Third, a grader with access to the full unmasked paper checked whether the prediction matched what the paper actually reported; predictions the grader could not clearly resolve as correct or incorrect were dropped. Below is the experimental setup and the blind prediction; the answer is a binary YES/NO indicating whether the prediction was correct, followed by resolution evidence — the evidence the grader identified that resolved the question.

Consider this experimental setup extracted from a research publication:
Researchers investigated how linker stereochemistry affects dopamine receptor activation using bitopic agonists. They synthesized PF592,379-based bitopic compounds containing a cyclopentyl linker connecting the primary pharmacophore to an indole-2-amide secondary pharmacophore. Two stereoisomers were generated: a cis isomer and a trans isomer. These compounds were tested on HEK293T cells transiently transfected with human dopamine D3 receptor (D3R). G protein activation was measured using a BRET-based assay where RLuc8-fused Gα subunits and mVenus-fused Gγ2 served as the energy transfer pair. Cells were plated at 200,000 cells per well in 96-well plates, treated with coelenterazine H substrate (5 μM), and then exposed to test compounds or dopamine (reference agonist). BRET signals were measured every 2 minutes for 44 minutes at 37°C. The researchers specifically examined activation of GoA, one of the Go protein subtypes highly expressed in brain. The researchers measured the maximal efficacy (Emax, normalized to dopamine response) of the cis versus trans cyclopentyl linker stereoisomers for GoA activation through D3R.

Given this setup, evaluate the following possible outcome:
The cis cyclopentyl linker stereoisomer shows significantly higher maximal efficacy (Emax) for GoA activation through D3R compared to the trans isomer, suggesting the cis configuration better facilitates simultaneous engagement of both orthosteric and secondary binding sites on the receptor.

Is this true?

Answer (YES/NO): NO